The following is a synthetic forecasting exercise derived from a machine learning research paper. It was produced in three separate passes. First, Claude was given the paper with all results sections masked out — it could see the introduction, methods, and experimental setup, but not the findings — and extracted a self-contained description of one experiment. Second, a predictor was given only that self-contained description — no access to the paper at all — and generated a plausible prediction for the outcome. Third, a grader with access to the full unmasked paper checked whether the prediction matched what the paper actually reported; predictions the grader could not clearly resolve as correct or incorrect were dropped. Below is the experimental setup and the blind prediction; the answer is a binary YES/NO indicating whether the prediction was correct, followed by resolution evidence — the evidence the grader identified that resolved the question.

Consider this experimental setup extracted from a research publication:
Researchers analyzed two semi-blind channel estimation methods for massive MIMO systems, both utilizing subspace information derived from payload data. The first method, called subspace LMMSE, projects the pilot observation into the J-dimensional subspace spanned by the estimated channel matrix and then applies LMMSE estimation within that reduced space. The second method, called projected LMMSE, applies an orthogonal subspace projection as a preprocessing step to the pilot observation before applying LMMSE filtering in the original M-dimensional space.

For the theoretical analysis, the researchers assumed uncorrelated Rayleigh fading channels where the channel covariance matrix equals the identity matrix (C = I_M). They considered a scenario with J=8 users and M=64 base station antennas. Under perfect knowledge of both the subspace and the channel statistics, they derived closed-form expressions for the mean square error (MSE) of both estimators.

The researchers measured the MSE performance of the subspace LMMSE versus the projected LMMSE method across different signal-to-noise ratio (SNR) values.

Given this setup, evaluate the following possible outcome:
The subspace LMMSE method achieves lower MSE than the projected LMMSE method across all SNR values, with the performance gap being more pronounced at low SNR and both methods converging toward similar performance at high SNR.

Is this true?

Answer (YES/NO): NO